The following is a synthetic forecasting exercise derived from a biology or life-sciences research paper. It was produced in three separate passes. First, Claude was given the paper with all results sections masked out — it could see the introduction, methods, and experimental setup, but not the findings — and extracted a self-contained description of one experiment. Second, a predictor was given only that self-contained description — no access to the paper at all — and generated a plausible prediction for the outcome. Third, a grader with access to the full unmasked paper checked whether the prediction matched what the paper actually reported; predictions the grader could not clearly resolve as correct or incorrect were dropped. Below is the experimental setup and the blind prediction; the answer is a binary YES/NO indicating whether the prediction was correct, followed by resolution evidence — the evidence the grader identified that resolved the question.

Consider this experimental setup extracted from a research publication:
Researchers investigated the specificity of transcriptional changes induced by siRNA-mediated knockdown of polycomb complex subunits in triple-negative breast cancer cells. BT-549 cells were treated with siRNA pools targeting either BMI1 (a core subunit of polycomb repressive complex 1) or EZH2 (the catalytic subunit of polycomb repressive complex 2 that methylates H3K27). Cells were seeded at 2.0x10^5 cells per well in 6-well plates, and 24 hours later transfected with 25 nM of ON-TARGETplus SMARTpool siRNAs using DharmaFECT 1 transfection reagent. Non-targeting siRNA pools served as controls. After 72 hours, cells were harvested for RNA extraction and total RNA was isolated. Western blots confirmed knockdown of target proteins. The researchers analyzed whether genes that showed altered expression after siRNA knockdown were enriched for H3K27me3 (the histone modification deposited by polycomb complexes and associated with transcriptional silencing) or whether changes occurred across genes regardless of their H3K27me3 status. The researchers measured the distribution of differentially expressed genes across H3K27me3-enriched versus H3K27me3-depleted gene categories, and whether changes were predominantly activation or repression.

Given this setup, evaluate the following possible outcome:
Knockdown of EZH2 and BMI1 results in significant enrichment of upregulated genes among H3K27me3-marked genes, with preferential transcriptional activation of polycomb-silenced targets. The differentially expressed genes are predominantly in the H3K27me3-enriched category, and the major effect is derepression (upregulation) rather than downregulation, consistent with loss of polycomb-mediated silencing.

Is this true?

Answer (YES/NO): NO